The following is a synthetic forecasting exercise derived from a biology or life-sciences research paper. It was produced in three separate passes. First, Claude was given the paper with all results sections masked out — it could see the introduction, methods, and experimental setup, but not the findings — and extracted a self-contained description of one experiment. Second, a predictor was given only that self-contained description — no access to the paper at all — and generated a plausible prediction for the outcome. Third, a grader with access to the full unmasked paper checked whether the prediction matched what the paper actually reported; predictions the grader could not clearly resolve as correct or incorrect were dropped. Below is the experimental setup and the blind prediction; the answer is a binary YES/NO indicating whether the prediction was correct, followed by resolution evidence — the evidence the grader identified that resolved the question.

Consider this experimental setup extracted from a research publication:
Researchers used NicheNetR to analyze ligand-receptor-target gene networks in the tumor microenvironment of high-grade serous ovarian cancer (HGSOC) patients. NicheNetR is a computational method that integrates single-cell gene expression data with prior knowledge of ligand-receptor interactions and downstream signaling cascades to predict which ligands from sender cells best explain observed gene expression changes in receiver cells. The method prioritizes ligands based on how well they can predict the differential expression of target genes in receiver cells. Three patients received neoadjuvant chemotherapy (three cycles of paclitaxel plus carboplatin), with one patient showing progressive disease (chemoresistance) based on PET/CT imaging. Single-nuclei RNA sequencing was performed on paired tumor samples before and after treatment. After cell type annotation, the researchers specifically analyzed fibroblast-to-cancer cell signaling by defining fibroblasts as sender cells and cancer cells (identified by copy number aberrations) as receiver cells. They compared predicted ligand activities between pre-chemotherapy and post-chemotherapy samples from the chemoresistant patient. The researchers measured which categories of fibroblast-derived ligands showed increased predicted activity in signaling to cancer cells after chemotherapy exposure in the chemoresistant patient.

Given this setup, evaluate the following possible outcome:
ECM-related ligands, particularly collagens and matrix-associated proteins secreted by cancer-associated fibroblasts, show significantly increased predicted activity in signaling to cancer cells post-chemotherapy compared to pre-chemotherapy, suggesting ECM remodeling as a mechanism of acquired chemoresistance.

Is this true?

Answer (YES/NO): NO